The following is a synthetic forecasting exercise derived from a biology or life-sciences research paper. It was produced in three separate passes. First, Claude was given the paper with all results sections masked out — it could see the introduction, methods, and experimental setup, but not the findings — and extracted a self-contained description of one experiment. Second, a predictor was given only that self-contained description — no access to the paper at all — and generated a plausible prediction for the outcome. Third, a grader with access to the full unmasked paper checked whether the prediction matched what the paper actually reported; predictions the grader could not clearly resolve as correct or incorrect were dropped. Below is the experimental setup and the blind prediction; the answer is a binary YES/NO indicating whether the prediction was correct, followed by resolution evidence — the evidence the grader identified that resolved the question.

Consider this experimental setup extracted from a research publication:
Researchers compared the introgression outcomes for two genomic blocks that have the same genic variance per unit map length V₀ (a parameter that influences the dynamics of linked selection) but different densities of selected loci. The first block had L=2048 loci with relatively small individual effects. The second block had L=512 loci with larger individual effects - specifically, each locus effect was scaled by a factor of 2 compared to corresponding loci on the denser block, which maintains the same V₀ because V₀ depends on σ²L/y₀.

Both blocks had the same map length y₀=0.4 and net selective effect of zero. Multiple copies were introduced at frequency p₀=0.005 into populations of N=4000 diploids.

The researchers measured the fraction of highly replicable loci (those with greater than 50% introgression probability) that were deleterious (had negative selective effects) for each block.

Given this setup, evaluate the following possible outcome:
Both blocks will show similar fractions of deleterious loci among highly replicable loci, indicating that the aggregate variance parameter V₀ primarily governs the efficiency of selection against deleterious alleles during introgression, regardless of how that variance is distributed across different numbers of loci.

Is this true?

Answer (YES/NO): NO